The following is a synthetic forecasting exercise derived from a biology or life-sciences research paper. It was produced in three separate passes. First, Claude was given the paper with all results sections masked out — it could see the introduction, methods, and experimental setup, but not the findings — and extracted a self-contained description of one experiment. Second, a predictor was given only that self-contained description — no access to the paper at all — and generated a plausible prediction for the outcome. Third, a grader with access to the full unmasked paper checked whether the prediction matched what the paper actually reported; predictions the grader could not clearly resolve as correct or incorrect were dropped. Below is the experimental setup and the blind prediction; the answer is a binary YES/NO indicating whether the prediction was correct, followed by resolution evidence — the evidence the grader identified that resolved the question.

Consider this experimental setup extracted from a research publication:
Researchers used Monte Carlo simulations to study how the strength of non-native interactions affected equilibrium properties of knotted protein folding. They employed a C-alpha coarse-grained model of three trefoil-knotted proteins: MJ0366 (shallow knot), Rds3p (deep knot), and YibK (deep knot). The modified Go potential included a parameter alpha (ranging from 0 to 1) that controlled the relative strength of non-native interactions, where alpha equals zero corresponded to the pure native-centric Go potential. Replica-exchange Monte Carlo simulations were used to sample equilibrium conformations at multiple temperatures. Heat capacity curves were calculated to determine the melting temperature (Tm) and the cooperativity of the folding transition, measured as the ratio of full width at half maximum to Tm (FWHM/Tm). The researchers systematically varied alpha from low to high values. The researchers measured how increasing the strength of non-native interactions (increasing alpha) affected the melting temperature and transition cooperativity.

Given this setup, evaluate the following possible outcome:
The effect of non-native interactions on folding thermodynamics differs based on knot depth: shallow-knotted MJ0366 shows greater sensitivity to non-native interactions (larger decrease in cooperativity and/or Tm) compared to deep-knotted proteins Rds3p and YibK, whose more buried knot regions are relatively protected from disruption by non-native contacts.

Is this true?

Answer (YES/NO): NO